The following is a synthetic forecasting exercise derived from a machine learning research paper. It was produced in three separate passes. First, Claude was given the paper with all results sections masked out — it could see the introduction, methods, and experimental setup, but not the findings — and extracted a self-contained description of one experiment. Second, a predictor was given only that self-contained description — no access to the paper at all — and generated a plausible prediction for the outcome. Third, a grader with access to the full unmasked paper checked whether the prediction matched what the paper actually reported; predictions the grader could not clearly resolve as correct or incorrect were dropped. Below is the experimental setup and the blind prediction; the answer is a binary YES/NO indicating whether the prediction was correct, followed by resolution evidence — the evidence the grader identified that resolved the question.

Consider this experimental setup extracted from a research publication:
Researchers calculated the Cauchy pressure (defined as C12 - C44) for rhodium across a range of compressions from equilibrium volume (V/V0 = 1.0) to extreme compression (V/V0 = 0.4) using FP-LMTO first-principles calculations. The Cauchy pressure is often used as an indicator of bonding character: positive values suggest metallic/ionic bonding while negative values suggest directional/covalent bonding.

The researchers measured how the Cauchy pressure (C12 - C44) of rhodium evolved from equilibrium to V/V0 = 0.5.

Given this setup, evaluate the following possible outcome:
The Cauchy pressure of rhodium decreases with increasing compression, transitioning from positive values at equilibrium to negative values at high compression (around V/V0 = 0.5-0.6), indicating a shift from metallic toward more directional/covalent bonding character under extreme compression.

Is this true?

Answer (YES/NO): NO